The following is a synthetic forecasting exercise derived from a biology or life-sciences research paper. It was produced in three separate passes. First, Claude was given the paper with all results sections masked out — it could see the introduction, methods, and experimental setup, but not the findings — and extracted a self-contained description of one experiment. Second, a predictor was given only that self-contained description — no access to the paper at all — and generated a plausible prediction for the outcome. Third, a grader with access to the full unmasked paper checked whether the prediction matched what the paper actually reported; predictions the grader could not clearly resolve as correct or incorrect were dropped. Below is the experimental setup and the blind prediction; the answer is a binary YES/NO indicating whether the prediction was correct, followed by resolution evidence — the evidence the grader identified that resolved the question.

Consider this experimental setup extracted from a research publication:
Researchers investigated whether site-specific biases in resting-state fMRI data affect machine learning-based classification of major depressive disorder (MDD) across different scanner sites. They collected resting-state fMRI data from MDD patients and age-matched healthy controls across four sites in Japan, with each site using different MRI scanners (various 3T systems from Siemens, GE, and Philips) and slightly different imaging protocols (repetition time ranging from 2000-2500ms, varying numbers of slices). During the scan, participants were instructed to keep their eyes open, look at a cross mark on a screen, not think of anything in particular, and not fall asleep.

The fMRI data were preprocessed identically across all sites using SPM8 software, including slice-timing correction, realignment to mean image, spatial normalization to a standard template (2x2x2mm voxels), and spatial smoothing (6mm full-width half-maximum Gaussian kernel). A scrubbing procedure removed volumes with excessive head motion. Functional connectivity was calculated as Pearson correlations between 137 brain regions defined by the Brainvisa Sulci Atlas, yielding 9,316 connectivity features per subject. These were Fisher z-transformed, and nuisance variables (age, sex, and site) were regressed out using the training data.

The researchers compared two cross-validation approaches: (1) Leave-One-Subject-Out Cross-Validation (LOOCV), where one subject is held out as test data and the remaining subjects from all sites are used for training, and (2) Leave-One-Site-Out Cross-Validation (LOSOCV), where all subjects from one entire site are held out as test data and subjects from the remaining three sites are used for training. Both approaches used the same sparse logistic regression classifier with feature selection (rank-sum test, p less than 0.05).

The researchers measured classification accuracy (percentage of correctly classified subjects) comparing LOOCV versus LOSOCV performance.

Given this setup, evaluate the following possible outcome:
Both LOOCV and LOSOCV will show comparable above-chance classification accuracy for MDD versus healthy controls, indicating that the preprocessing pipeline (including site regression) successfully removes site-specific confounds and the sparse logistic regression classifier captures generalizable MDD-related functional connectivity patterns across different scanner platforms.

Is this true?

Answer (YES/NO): NO